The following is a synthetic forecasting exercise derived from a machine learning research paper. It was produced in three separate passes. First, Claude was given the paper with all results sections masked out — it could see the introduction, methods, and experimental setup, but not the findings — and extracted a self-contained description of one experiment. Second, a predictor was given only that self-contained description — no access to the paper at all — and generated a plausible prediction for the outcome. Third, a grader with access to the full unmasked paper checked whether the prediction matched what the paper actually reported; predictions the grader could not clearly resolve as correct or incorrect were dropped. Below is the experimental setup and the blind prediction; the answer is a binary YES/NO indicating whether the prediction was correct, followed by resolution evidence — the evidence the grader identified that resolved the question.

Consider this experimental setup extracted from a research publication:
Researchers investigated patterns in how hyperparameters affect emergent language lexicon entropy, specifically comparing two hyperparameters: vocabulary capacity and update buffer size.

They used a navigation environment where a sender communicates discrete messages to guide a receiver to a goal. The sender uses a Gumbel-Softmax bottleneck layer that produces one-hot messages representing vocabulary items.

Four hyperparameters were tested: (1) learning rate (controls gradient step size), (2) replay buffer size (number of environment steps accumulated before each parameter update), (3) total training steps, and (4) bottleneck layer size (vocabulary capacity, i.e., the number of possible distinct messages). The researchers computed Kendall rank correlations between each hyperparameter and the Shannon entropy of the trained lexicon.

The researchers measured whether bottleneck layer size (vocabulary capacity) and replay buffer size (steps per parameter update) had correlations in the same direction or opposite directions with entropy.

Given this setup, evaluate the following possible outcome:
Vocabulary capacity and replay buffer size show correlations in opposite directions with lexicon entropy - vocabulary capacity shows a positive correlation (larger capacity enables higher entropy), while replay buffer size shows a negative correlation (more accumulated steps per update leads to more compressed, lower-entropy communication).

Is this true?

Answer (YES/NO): NO